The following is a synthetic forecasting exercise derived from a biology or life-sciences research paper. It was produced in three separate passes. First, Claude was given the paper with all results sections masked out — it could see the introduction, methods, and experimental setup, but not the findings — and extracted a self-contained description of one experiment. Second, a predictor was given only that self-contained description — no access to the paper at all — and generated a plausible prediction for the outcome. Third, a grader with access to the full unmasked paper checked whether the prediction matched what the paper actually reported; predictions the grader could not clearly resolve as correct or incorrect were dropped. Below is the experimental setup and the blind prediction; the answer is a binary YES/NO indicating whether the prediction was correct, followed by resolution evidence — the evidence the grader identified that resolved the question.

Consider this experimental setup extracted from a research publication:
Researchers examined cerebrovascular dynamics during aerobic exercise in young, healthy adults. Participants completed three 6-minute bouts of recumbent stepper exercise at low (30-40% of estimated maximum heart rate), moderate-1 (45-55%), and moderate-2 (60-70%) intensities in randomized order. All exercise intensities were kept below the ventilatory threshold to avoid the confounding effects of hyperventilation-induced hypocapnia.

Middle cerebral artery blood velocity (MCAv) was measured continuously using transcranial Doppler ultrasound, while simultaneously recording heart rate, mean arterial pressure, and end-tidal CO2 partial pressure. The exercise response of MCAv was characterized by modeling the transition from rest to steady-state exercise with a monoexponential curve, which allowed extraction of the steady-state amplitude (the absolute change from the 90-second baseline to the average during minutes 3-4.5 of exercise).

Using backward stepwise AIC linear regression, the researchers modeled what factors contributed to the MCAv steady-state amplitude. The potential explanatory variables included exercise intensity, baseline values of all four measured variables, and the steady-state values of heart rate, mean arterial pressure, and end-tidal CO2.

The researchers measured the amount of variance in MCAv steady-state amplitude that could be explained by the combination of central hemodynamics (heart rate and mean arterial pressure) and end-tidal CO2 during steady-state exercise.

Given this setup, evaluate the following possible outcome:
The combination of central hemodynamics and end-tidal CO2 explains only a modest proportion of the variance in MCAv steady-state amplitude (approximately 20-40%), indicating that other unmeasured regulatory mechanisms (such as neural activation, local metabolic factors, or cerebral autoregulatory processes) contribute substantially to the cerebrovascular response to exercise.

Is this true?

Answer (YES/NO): NO